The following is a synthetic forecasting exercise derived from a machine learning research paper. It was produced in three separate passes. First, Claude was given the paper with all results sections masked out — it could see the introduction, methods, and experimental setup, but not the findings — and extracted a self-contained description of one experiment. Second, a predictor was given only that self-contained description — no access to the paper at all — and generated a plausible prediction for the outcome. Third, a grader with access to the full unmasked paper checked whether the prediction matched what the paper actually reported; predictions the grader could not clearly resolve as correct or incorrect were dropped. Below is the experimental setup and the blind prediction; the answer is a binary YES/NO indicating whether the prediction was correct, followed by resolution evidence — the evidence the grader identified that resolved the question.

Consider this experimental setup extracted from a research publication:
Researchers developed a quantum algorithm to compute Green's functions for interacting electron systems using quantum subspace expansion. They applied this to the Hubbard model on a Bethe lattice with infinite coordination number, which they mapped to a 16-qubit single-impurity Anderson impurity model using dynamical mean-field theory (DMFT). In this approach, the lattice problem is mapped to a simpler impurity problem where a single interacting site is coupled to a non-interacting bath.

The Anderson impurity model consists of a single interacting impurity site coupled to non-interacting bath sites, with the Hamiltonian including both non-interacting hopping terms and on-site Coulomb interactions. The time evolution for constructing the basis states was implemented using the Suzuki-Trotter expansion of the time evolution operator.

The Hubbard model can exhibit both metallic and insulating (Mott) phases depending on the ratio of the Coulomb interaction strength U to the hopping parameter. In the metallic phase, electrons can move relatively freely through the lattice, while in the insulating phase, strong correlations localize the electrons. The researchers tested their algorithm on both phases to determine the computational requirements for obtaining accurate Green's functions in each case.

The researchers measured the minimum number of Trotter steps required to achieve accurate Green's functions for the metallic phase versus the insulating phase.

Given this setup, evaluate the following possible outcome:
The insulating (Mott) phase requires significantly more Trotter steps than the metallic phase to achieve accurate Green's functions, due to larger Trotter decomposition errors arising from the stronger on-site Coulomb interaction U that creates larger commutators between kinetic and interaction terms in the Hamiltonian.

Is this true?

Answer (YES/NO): NO